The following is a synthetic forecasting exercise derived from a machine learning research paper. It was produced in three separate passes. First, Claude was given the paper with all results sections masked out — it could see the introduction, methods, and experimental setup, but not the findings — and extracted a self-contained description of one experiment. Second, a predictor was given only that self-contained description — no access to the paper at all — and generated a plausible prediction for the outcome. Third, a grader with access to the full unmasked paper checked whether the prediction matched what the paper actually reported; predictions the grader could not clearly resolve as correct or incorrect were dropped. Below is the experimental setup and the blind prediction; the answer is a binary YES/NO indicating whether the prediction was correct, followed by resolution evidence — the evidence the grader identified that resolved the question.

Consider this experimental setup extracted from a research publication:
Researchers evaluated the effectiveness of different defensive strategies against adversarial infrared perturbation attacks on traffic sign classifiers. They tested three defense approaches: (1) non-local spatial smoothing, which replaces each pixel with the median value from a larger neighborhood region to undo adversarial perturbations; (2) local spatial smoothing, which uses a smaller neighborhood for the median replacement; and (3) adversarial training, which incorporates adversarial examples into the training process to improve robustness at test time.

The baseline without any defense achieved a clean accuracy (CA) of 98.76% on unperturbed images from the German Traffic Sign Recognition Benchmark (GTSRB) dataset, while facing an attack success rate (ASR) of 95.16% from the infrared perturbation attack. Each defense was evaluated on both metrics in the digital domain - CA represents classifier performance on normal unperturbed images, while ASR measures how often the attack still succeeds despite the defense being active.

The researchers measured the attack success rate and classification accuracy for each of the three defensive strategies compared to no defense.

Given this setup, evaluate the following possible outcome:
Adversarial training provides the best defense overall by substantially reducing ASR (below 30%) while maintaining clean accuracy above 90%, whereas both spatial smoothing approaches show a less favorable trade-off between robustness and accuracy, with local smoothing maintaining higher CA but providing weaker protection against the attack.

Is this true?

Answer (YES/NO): NO